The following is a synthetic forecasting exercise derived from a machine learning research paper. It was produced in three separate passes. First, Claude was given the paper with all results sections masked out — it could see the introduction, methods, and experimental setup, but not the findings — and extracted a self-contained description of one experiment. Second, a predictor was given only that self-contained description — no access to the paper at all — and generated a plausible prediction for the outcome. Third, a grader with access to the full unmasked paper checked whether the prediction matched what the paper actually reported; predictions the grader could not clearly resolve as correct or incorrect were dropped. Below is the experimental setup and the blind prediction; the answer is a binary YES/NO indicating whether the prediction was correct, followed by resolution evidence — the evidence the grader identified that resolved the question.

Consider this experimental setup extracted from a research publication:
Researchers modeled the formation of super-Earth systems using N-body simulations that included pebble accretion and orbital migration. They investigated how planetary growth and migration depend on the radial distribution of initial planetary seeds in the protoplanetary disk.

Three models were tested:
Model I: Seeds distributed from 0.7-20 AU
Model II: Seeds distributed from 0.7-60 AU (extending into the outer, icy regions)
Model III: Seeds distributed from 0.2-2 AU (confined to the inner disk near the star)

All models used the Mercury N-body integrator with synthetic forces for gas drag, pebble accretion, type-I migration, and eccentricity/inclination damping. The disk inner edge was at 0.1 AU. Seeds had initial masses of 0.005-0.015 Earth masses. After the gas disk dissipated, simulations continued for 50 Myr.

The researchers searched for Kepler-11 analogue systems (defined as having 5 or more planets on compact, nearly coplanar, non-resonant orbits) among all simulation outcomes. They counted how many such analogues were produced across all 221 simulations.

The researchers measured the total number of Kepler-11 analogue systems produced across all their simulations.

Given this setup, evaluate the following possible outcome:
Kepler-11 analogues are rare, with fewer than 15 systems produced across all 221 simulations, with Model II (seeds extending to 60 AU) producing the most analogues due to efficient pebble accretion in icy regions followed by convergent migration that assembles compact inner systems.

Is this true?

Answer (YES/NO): YES